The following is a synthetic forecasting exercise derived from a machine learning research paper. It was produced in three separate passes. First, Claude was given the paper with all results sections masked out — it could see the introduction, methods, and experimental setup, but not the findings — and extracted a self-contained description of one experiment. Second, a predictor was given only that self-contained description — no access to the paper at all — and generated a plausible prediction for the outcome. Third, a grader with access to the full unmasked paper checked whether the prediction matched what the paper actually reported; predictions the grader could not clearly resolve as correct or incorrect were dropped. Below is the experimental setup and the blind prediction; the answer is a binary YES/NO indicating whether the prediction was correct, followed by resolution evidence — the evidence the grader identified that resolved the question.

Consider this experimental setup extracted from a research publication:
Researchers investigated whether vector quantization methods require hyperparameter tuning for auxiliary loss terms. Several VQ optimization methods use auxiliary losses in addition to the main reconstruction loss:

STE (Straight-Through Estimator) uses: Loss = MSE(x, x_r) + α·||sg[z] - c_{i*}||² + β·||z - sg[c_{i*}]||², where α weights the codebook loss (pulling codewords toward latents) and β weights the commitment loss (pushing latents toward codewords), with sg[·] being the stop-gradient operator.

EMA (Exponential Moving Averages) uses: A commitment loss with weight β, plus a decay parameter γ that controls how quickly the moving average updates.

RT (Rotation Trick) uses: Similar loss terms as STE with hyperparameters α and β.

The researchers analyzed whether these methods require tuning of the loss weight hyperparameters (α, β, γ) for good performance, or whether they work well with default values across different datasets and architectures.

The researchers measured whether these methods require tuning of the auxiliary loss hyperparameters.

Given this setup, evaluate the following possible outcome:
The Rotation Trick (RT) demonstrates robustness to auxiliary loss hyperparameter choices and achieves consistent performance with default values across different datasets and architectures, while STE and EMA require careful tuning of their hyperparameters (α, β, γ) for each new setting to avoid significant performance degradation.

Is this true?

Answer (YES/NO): NO